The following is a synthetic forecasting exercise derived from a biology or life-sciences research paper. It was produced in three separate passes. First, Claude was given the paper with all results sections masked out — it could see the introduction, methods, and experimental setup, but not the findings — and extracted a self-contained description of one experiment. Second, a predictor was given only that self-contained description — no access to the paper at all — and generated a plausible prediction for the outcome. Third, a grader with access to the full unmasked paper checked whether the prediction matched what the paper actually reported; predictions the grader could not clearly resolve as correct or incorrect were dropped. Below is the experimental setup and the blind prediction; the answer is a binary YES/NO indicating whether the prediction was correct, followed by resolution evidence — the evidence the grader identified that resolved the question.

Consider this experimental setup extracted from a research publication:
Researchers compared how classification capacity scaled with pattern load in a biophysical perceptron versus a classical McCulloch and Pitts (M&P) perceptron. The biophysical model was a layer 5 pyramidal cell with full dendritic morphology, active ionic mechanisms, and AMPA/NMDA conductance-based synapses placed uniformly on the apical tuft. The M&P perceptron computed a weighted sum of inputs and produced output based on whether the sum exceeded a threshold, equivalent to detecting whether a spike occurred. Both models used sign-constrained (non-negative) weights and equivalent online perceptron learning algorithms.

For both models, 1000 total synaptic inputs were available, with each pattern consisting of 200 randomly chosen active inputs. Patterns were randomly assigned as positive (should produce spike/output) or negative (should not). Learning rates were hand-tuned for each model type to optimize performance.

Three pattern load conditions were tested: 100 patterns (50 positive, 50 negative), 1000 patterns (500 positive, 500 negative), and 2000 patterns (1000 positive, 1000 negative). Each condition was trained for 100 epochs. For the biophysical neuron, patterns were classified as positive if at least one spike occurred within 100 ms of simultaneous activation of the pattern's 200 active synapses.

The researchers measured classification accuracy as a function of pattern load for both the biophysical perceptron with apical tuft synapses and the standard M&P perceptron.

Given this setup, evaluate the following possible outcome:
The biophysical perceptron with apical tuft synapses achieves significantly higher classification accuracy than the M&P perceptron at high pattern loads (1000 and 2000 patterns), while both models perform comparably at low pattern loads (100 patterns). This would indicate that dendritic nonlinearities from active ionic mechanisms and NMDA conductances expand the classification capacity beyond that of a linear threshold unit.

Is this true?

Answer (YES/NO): NO